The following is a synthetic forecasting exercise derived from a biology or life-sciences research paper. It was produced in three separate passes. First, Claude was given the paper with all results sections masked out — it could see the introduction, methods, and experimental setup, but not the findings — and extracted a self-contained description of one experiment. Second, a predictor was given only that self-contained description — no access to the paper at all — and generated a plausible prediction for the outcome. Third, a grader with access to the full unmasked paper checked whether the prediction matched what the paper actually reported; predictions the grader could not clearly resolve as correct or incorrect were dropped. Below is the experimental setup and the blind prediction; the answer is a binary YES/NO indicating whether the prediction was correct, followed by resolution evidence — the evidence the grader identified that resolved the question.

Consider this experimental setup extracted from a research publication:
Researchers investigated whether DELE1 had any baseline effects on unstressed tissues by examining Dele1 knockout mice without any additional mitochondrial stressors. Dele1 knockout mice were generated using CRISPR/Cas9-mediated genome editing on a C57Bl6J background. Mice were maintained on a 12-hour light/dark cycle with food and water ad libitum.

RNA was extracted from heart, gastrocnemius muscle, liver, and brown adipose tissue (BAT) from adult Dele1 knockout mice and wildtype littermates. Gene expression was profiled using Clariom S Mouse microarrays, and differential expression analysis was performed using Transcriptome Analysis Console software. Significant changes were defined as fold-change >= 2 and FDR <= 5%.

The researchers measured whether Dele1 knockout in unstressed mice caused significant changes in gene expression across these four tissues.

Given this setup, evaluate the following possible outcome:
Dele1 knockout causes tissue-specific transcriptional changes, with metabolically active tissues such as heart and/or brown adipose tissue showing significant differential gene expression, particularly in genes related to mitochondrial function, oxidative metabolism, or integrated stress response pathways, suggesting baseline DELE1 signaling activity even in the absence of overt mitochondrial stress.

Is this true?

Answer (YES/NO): NO